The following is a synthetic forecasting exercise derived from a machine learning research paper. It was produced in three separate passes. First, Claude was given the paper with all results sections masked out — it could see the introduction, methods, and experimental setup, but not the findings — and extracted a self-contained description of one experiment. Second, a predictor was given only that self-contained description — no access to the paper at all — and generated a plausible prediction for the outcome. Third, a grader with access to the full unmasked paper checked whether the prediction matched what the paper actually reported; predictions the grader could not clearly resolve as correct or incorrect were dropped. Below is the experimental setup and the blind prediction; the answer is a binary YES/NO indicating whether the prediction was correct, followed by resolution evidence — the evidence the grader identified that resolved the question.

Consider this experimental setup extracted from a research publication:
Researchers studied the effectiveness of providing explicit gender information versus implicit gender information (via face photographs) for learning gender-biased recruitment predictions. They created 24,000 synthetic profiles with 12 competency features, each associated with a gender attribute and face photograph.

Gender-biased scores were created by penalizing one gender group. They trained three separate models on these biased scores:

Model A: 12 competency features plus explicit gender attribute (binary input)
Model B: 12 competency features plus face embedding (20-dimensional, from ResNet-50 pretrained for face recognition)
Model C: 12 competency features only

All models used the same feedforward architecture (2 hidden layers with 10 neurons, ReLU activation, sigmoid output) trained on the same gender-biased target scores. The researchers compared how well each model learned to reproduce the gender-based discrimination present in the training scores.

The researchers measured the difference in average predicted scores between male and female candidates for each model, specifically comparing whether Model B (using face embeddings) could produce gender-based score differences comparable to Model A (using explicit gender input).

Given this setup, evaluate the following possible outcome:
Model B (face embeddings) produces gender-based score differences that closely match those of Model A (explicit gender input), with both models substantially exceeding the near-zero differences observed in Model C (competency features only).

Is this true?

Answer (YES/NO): NO